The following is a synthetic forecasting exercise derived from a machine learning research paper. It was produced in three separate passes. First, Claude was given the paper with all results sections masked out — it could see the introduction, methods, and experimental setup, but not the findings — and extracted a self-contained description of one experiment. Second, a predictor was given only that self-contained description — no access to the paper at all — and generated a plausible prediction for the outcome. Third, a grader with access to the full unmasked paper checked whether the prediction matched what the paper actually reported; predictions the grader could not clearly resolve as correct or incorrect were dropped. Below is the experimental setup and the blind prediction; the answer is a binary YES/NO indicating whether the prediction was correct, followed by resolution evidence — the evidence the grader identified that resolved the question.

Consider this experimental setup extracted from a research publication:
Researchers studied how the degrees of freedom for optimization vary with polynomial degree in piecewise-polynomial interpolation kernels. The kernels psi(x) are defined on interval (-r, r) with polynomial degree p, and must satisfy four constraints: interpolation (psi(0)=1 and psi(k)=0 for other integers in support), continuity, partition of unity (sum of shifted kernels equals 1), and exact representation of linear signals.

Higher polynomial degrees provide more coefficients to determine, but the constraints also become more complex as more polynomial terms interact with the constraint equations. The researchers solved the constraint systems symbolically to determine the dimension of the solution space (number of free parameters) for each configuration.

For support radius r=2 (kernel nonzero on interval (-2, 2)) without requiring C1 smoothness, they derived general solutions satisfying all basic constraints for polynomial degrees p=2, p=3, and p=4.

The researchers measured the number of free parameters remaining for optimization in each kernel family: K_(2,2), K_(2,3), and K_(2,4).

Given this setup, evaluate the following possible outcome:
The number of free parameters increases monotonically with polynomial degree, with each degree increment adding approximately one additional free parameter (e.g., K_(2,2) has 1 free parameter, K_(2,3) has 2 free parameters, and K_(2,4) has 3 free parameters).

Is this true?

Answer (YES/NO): YES